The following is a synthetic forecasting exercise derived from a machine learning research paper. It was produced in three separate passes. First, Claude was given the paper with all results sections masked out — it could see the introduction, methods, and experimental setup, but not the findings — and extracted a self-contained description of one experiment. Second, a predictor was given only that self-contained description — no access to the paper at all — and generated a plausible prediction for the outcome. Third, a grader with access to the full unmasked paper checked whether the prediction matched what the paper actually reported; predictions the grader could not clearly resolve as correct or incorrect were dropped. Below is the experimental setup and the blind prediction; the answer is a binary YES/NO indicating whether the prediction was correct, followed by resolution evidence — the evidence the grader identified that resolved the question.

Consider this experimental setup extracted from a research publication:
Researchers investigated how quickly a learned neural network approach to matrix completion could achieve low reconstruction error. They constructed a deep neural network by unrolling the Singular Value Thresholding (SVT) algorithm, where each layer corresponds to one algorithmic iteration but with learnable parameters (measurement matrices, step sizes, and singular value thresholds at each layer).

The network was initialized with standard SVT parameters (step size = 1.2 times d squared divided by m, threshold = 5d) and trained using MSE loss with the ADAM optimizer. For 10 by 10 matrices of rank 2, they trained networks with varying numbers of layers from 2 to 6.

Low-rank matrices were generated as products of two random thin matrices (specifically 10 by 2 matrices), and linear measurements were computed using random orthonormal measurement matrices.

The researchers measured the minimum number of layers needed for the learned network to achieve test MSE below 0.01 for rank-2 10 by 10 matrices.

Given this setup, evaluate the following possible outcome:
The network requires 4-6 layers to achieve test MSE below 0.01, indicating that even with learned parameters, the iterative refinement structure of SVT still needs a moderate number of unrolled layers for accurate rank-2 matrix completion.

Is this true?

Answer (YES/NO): YES